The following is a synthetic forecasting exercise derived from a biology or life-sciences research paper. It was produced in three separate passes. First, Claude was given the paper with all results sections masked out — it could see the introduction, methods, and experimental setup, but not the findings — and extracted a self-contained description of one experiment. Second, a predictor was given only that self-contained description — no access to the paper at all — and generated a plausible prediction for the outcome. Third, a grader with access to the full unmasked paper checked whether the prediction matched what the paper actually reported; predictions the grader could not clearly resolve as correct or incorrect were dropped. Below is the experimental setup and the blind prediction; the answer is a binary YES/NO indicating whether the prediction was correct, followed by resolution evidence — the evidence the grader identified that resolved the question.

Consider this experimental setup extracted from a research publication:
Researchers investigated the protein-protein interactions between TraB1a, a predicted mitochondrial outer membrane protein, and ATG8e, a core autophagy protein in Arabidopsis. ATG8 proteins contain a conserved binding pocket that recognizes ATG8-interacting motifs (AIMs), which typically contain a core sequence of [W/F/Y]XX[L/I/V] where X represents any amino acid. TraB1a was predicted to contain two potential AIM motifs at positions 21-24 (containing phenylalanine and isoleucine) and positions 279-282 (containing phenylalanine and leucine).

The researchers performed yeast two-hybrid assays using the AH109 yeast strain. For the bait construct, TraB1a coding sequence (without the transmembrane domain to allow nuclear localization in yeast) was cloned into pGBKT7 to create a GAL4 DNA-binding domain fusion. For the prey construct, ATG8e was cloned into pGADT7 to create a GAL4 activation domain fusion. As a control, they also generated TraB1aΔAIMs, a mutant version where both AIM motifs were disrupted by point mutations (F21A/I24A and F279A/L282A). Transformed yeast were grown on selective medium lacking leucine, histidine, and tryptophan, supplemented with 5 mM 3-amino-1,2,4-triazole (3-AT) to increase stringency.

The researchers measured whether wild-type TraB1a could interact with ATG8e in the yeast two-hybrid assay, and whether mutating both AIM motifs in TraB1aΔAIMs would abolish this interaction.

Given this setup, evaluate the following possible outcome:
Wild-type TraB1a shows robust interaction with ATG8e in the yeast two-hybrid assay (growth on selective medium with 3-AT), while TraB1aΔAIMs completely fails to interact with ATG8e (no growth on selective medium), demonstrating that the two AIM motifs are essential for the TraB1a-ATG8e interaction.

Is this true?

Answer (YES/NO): YES